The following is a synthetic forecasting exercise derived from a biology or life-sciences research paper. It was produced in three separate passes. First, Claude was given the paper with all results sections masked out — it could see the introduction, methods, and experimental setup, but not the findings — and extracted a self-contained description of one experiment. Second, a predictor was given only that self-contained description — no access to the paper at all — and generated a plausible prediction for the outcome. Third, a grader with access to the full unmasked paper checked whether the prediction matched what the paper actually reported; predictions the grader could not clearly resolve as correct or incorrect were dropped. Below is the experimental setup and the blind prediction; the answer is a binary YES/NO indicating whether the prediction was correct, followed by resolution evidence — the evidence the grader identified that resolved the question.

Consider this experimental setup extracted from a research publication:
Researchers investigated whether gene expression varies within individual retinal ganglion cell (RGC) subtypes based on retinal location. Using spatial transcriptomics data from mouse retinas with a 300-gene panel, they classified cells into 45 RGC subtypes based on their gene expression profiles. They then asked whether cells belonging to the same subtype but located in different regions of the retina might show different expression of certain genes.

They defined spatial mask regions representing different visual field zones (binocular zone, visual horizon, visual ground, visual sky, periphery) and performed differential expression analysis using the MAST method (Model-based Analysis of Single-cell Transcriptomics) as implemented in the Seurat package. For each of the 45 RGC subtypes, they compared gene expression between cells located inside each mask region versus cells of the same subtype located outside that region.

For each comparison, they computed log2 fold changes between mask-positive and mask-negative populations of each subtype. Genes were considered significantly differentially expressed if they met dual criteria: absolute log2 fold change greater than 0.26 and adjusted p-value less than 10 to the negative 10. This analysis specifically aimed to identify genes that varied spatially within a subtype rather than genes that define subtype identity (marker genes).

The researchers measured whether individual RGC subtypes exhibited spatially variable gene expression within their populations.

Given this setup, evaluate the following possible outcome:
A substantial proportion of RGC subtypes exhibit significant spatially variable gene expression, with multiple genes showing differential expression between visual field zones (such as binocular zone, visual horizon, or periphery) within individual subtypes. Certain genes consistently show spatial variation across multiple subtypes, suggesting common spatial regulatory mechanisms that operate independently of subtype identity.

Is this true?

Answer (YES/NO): NO